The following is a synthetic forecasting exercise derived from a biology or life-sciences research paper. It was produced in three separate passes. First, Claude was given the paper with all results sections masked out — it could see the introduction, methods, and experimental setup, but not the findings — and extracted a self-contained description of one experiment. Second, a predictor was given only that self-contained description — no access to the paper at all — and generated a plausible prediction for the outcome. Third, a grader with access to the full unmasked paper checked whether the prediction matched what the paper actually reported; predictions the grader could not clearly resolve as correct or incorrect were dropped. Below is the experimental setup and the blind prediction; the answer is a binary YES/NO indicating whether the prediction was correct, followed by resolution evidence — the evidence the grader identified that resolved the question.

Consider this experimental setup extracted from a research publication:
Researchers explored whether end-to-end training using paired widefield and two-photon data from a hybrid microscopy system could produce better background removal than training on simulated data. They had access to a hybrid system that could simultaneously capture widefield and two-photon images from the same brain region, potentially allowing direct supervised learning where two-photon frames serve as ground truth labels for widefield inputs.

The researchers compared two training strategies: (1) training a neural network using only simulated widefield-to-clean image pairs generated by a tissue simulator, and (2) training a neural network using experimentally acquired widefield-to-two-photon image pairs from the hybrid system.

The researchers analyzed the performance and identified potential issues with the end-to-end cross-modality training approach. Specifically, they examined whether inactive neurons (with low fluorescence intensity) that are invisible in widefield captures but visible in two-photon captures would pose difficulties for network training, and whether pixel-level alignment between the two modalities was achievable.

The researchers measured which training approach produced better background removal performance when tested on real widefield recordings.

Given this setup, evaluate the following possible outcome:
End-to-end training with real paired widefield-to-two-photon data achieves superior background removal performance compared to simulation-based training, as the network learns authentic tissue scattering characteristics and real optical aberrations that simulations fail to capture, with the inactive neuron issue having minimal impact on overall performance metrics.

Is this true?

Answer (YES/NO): NO